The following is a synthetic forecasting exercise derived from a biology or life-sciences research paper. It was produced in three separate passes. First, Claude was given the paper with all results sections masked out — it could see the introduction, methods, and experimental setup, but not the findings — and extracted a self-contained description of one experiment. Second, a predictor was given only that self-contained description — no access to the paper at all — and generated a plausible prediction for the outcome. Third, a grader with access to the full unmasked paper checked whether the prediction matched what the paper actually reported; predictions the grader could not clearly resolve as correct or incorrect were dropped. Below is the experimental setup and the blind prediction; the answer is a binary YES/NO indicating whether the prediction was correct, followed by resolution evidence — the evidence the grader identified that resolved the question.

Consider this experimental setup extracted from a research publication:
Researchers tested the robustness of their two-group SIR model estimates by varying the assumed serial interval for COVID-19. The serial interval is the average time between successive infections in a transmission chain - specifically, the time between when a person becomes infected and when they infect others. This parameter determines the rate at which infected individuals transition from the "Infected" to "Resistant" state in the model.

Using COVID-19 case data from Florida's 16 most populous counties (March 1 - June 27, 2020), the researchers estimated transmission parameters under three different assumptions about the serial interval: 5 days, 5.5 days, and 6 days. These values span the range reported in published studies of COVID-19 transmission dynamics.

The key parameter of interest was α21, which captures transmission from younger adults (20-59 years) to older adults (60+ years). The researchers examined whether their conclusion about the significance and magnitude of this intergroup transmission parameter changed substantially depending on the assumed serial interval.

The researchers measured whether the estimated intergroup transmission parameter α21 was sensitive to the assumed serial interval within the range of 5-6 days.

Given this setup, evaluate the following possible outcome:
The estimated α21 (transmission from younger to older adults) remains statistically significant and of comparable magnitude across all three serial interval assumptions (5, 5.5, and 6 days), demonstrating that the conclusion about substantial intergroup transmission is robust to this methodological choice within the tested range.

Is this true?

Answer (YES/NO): YES